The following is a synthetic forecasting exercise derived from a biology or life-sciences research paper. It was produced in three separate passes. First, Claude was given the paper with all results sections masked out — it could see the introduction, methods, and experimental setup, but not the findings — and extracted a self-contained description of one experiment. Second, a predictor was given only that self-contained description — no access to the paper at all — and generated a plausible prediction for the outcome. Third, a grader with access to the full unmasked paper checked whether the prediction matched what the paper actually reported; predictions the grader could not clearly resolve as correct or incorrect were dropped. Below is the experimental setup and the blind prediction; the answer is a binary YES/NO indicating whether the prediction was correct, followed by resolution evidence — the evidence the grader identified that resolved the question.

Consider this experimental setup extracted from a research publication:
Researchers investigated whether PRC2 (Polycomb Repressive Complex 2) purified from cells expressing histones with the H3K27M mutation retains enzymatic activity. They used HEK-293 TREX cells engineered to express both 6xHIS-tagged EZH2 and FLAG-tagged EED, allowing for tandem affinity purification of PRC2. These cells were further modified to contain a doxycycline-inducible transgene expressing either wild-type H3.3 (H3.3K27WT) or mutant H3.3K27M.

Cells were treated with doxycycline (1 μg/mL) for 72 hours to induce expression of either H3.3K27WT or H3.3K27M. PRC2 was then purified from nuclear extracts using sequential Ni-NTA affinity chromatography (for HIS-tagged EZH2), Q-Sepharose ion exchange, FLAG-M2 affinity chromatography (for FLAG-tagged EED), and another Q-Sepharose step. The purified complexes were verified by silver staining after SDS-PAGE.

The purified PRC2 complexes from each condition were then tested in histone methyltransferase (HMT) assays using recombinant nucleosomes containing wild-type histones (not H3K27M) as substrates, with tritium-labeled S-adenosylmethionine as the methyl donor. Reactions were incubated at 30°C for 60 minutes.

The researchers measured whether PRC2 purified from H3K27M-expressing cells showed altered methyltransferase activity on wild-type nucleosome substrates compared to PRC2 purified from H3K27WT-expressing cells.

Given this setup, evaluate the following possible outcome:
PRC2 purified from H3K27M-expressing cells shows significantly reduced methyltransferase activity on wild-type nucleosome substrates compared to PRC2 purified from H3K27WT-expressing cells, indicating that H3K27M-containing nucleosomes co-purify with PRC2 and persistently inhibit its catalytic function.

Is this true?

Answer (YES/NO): NO